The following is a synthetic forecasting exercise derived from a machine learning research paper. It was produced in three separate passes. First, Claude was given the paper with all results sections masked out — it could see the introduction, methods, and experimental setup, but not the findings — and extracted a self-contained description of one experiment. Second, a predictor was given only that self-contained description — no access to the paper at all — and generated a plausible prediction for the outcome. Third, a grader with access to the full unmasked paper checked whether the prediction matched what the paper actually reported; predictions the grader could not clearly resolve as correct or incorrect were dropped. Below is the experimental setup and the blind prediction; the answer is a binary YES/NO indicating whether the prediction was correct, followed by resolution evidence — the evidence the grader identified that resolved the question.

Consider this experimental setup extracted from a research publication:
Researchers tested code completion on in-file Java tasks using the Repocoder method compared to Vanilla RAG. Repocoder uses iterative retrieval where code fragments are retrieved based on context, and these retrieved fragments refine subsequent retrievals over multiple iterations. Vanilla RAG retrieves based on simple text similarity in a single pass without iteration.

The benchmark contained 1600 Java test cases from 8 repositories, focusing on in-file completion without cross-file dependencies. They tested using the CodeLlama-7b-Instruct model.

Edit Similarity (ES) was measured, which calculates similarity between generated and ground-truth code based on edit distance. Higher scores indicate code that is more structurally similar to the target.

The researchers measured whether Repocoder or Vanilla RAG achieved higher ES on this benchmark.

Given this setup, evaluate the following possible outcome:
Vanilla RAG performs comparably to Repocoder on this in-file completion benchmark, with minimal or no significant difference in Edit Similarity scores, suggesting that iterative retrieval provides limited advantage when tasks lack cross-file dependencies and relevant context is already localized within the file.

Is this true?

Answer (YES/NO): NO